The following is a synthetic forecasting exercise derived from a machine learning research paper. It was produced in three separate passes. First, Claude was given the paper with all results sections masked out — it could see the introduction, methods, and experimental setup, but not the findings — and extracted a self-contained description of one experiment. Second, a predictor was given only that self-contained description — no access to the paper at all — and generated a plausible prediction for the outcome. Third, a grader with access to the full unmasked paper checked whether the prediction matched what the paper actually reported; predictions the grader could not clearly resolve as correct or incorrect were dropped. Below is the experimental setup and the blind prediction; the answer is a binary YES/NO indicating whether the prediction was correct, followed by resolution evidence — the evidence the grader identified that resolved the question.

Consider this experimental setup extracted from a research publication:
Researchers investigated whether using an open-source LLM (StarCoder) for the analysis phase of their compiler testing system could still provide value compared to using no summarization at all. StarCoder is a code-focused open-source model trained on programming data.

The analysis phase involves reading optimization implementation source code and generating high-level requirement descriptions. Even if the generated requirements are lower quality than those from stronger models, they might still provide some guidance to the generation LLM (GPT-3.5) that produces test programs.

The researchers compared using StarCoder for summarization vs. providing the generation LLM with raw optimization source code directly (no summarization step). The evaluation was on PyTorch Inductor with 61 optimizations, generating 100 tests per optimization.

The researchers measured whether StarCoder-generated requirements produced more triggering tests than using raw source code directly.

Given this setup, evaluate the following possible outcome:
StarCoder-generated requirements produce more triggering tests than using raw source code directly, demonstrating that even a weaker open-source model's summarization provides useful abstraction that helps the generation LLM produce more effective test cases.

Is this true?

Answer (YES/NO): YES